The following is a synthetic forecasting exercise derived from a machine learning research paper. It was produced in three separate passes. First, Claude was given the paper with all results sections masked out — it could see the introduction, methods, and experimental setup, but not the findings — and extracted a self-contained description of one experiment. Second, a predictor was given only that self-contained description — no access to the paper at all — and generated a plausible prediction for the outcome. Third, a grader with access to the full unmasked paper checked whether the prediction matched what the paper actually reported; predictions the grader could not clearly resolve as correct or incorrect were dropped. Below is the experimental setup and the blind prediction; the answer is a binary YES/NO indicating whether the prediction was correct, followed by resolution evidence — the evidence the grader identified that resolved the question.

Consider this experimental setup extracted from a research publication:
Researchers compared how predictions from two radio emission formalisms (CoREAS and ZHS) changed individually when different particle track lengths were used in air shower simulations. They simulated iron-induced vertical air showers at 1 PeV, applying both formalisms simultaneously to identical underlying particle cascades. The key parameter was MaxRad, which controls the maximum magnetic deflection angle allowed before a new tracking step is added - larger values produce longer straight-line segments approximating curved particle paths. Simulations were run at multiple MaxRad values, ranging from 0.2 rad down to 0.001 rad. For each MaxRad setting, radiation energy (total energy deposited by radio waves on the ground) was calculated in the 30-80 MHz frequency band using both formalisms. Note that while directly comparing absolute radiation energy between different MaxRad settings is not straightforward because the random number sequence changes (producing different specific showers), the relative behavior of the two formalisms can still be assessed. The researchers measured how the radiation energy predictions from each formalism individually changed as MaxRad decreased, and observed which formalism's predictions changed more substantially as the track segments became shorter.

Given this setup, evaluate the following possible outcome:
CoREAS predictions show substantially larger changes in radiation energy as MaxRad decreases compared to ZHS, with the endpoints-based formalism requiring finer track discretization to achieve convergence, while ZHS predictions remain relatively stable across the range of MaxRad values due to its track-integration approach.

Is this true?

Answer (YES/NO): NO